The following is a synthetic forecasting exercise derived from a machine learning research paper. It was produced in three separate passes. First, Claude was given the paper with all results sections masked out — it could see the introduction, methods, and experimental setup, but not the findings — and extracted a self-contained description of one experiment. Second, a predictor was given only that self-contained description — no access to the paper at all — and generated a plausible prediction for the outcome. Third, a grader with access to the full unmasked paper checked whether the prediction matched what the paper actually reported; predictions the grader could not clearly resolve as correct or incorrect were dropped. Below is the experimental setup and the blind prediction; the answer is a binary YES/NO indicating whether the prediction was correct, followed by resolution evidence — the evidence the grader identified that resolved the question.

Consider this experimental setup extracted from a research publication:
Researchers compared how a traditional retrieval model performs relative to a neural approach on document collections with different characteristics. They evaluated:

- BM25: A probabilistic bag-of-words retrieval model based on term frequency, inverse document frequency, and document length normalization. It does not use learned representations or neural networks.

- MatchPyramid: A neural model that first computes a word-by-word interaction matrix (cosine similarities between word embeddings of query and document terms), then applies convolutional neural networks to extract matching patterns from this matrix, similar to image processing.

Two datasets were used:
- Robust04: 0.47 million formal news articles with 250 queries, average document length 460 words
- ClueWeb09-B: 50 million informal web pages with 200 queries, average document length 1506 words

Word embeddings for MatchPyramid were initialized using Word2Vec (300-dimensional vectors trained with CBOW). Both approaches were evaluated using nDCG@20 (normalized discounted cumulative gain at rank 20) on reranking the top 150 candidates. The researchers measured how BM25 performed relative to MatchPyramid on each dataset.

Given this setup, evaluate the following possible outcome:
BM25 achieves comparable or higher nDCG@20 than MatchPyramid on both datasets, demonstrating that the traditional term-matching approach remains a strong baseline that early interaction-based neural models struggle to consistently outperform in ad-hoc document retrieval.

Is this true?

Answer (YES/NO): YES